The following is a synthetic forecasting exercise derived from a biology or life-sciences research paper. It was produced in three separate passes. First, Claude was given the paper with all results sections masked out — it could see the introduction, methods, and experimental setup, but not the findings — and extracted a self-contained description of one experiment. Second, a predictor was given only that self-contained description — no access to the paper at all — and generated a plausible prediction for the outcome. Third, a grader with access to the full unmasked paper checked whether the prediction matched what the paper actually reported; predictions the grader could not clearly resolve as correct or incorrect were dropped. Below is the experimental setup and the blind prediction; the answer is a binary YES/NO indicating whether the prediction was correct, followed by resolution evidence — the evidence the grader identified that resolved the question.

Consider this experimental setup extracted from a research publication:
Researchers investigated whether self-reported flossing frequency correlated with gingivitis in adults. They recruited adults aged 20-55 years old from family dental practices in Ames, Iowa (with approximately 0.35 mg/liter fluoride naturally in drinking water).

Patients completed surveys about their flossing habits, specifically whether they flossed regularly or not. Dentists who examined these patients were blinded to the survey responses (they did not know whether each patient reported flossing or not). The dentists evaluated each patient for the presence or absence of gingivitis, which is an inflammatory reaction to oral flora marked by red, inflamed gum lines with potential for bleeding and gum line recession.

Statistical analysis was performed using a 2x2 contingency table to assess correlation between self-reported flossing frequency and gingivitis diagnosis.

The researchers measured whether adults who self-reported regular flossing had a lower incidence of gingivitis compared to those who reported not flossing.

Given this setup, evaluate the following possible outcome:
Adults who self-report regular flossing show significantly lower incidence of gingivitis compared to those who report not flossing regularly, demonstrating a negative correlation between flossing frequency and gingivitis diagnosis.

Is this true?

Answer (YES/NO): NO